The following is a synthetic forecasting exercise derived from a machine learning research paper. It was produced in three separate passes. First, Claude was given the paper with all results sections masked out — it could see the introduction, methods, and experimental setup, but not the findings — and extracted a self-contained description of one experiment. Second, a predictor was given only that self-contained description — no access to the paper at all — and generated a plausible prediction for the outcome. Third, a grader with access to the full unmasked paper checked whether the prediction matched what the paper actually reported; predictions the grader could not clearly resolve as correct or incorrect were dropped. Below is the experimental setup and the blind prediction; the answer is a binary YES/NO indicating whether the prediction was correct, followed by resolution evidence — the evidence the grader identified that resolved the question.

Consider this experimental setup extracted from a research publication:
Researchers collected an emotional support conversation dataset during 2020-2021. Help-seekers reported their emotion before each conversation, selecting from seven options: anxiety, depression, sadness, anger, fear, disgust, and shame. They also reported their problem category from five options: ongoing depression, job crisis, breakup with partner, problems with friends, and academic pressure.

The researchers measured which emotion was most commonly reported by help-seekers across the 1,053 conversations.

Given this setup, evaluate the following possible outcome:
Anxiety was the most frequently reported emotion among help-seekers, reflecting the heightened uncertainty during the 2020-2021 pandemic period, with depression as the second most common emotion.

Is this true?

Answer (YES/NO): YES